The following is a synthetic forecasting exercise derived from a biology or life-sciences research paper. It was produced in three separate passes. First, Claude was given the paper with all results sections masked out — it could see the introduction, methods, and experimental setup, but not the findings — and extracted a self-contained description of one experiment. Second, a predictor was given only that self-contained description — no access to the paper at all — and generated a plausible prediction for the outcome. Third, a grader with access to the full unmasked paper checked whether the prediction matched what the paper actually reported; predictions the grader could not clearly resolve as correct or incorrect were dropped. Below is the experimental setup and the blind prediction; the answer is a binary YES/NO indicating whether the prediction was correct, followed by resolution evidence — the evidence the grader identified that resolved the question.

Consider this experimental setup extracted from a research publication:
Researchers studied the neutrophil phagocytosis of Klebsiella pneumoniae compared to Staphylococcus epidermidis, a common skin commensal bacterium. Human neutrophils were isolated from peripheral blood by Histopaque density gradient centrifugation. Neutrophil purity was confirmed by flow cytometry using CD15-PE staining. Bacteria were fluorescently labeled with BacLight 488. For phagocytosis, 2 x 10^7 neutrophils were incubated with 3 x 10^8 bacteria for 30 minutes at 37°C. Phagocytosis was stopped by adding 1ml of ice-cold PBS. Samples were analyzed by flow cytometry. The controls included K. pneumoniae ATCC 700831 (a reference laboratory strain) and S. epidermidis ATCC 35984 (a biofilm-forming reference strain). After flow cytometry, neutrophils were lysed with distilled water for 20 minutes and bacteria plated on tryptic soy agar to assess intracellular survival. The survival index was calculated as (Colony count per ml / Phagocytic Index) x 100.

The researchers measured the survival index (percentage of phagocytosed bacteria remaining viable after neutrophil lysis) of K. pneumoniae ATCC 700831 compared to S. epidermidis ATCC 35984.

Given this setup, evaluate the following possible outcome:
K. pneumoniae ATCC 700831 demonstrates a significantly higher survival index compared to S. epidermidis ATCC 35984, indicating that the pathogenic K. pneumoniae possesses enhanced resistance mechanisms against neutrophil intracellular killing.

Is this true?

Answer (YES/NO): YES